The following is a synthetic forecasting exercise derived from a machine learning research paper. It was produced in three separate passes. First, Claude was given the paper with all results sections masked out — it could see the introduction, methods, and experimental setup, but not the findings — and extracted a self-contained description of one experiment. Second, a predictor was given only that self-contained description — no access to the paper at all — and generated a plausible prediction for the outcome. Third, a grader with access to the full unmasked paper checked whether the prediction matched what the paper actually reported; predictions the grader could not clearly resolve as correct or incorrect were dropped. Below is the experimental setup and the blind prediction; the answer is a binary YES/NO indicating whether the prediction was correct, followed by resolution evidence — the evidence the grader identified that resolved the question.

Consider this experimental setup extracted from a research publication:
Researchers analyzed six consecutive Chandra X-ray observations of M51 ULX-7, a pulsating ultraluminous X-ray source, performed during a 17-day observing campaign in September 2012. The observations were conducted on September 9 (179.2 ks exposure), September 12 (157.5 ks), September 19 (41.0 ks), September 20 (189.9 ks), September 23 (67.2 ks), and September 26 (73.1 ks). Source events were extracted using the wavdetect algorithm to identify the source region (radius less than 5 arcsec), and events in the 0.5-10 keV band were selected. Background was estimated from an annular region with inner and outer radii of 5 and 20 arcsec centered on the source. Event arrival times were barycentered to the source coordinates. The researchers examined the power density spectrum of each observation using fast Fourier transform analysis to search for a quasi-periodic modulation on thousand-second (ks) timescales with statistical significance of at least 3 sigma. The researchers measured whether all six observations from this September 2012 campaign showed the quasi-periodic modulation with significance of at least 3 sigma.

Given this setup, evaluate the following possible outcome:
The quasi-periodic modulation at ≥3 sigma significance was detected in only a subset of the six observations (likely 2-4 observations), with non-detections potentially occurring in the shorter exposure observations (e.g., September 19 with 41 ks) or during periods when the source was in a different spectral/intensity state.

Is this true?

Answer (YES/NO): NO